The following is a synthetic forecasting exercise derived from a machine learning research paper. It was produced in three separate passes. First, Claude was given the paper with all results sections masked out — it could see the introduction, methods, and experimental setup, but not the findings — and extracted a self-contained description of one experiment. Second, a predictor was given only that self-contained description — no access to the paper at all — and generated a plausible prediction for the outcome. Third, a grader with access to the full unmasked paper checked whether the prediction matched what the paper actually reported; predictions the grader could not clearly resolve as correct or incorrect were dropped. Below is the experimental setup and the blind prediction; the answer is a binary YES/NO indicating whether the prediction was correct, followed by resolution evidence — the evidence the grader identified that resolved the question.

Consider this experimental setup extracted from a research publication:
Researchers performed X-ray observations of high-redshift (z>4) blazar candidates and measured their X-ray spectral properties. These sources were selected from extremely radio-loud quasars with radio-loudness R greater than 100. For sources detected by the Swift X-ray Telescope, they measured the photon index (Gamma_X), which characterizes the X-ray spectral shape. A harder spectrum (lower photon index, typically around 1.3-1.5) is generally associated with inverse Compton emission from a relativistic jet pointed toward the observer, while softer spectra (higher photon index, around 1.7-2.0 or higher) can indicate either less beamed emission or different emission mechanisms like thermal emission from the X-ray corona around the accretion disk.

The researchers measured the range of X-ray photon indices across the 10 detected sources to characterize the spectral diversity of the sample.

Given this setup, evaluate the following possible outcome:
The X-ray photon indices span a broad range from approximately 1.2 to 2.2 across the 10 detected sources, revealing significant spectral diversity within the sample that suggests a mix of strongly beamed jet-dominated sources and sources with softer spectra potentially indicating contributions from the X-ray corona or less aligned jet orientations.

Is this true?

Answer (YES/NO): NO